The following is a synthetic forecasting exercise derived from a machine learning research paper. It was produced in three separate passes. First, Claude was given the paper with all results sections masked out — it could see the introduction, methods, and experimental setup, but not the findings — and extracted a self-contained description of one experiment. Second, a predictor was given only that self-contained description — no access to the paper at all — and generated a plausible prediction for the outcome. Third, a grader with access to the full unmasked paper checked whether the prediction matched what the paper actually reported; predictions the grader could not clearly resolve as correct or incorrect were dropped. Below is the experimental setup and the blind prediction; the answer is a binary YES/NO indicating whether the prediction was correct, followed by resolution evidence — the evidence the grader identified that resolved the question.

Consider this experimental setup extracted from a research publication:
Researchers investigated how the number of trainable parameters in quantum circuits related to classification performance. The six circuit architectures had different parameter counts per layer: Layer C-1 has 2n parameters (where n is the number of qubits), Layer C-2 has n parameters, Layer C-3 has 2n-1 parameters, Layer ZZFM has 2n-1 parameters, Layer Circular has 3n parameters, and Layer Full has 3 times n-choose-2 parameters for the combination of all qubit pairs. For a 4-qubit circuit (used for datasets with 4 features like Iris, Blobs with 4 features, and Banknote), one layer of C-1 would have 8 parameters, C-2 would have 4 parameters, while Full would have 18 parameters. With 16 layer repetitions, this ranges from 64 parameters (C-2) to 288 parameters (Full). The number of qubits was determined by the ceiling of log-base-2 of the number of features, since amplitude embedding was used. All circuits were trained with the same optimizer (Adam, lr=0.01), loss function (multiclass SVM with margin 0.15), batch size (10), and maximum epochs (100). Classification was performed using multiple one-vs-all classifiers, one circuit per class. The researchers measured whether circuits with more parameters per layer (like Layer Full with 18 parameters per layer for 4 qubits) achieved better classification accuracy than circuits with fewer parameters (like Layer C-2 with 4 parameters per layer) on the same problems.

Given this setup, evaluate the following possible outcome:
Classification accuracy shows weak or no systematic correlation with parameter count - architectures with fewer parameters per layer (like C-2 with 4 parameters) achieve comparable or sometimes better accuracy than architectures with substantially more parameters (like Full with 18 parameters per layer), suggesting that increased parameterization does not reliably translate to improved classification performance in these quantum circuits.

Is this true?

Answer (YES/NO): YES